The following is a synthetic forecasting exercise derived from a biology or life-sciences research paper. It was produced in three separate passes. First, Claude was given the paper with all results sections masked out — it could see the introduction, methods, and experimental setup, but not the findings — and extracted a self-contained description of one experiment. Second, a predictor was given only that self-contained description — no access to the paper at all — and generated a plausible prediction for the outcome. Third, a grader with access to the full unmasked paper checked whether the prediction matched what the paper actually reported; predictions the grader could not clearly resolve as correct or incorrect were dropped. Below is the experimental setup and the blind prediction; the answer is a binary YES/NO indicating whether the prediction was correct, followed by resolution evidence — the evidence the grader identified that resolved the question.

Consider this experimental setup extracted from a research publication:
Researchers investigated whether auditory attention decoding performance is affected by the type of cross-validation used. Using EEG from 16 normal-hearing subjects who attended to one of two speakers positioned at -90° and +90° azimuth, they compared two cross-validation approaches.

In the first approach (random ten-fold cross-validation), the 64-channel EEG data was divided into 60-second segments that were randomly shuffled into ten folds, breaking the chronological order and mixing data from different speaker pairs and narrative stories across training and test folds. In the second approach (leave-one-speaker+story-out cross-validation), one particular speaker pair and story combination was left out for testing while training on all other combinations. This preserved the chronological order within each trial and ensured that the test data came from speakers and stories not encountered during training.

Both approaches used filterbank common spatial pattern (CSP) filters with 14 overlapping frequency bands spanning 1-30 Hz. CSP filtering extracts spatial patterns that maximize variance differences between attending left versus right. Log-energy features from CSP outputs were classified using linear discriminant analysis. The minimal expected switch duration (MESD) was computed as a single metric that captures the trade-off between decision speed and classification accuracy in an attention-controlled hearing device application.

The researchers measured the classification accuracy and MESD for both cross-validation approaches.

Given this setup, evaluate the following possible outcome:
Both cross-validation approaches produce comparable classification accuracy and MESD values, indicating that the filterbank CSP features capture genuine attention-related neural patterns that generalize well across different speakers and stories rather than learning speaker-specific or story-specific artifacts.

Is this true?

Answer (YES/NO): YES